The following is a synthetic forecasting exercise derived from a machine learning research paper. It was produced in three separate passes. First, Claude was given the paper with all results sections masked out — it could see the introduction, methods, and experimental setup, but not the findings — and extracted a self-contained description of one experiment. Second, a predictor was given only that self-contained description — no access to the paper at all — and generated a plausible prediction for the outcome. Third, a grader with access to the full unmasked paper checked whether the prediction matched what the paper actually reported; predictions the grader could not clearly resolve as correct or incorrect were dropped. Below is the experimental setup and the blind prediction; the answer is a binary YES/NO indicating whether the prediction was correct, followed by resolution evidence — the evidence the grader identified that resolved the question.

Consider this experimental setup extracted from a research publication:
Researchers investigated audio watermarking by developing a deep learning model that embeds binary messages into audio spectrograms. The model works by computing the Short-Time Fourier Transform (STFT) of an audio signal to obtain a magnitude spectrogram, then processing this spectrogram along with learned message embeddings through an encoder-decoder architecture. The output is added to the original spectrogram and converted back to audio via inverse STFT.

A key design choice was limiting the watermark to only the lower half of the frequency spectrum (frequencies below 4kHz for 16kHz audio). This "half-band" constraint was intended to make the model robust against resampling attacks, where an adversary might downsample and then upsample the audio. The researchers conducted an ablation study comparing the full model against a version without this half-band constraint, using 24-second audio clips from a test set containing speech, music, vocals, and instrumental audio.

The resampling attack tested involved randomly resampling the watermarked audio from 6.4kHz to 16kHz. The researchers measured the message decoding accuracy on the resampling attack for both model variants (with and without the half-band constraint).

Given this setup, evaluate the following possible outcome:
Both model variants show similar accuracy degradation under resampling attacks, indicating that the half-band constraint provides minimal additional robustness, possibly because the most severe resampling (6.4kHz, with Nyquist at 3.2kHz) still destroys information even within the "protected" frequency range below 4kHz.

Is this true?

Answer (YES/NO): YES